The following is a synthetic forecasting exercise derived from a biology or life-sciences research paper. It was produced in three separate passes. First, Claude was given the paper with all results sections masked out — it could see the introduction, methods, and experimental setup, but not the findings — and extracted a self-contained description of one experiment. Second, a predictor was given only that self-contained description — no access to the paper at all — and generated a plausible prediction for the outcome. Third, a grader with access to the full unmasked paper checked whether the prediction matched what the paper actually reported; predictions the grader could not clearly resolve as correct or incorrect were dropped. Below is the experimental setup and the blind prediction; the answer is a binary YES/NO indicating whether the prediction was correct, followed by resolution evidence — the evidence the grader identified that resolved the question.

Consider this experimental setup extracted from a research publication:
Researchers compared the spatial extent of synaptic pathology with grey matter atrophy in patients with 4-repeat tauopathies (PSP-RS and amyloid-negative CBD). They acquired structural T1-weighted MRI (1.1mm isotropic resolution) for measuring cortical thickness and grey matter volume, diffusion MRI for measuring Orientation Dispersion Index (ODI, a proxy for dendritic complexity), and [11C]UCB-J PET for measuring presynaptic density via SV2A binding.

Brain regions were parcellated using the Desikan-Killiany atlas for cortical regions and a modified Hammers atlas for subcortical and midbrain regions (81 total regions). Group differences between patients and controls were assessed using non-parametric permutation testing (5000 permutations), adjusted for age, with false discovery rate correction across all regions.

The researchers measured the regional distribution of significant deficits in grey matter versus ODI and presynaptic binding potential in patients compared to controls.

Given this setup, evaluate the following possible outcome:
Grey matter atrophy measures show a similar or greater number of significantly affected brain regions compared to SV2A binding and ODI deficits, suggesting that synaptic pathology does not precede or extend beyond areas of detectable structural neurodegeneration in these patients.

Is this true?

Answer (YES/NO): NO